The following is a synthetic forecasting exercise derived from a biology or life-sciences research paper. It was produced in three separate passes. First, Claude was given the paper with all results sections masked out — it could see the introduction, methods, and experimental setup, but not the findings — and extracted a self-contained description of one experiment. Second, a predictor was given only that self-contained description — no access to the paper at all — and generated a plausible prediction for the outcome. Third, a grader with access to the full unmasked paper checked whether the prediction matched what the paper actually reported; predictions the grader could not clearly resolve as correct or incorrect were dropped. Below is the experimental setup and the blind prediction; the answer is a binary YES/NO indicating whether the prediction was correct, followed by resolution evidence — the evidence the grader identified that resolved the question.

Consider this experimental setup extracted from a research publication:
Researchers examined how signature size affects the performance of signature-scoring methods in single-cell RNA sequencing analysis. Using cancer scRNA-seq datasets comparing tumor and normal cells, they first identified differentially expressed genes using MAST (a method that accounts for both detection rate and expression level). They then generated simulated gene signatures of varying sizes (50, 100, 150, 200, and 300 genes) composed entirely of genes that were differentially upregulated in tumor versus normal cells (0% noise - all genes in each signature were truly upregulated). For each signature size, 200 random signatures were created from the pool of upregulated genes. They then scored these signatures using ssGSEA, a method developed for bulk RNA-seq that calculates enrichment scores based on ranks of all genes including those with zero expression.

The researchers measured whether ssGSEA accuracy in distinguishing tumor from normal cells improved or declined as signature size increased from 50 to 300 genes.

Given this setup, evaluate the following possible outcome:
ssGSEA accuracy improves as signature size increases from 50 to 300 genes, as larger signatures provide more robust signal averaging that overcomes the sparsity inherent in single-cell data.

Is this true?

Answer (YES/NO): NO